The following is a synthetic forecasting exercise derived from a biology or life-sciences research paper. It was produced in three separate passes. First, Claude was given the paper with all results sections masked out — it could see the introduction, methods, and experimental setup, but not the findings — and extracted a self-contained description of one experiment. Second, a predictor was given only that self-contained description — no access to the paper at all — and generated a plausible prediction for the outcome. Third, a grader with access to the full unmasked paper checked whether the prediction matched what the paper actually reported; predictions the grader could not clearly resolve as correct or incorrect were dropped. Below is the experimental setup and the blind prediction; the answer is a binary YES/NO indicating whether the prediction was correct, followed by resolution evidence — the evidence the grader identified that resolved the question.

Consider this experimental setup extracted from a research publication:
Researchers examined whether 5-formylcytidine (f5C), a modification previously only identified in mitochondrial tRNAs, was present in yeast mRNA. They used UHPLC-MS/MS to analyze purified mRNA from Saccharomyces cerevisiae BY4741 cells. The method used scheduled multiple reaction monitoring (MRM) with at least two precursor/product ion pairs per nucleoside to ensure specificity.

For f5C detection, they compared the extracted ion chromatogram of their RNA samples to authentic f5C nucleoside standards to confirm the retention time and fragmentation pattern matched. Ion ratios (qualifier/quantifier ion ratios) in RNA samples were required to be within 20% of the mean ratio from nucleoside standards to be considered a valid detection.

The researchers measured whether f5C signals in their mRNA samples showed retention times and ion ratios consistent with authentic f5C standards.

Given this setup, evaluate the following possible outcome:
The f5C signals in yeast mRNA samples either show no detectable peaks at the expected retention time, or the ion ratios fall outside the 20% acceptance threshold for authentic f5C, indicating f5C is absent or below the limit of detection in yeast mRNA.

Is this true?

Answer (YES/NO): NO